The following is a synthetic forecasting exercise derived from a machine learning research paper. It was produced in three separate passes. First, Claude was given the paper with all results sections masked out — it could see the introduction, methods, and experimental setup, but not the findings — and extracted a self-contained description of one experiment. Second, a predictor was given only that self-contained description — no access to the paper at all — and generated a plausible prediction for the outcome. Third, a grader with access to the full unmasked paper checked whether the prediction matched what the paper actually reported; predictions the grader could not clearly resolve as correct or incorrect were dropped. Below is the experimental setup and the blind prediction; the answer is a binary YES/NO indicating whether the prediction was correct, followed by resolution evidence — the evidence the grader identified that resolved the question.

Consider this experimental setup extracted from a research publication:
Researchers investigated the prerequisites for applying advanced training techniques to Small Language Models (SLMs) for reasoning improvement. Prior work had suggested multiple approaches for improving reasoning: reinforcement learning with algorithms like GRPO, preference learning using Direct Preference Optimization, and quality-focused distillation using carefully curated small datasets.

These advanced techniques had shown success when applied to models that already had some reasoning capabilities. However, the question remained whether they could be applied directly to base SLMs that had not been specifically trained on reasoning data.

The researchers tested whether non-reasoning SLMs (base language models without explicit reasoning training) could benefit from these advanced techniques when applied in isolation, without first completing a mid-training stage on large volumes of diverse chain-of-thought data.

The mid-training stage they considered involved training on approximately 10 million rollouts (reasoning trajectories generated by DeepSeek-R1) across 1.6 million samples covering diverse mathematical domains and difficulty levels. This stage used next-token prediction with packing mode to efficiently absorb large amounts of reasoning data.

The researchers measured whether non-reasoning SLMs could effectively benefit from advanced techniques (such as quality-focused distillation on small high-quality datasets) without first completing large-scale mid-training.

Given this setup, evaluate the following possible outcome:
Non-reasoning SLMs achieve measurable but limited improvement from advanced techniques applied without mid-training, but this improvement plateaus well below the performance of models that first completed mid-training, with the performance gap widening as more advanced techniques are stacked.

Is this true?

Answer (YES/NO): NO